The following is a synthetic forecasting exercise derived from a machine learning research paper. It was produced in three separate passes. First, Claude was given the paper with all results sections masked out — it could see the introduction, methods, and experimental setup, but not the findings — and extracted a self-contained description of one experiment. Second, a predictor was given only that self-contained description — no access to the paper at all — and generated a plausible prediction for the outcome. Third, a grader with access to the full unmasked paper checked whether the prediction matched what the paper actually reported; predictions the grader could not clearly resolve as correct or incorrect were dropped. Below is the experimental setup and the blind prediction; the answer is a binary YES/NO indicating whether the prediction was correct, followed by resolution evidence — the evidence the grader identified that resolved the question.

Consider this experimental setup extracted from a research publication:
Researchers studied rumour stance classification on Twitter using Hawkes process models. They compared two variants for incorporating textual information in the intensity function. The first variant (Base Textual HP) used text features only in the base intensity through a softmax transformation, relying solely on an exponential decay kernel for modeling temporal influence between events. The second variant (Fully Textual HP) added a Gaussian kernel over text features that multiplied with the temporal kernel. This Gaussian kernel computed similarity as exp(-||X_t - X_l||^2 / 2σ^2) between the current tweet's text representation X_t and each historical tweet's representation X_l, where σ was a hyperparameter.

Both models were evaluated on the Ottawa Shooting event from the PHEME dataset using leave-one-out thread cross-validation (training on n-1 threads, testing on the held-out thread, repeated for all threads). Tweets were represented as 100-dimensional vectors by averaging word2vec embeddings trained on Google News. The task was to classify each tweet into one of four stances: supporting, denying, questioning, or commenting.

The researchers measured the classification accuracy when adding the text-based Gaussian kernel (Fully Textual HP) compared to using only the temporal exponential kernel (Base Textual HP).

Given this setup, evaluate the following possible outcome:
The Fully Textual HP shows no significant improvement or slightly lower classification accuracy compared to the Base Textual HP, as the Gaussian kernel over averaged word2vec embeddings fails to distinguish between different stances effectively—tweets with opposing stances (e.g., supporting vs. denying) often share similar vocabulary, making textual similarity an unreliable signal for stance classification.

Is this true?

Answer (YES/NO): NO